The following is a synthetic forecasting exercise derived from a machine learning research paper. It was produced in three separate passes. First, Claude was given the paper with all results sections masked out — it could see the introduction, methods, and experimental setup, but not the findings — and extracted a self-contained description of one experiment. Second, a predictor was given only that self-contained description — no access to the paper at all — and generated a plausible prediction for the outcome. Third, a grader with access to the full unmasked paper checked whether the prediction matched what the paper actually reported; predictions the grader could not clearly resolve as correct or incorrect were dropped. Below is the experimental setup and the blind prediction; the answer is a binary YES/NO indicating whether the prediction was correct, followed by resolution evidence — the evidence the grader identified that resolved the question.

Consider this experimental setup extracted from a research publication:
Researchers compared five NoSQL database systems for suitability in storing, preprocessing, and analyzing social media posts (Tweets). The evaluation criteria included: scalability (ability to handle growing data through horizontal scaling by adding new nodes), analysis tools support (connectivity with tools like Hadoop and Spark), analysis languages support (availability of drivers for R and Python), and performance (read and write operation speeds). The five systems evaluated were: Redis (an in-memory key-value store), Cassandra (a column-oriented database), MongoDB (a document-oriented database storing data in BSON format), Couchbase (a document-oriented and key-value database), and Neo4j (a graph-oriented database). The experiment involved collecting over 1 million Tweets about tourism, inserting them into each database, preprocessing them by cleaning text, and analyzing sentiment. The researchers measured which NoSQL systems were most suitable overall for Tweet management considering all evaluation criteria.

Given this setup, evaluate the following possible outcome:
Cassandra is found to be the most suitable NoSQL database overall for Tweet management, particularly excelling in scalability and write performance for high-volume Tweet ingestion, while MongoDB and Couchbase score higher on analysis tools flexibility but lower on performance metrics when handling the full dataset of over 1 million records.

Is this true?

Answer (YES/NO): NO